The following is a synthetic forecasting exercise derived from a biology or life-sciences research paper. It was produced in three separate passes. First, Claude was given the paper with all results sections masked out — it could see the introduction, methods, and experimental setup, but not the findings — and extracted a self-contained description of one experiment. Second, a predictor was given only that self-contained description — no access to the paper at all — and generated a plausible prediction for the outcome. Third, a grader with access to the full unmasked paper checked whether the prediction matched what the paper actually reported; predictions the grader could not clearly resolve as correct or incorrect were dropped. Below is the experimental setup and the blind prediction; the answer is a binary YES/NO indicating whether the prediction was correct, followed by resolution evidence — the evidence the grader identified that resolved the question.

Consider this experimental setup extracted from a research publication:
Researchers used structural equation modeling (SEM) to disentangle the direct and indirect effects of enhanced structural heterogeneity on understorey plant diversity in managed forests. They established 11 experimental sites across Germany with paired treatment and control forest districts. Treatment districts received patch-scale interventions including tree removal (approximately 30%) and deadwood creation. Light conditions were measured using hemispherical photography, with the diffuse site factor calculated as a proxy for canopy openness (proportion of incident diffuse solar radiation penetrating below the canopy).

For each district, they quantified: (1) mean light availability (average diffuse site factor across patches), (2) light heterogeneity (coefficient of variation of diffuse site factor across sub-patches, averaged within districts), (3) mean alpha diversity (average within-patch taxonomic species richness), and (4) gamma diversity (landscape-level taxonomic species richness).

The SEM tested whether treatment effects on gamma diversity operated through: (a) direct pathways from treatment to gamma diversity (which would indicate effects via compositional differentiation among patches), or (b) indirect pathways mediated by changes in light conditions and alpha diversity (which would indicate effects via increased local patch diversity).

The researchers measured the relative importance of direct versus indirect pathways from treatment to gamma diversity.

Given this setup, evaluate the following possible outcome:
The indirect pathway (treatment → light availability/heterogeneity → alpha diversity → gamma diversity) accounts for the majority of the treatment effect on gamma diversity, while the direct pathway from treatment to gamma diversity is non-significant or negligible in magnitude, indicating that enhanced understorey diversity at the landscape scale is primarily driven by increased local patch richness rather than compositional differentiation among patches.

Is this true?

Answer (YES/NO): YES